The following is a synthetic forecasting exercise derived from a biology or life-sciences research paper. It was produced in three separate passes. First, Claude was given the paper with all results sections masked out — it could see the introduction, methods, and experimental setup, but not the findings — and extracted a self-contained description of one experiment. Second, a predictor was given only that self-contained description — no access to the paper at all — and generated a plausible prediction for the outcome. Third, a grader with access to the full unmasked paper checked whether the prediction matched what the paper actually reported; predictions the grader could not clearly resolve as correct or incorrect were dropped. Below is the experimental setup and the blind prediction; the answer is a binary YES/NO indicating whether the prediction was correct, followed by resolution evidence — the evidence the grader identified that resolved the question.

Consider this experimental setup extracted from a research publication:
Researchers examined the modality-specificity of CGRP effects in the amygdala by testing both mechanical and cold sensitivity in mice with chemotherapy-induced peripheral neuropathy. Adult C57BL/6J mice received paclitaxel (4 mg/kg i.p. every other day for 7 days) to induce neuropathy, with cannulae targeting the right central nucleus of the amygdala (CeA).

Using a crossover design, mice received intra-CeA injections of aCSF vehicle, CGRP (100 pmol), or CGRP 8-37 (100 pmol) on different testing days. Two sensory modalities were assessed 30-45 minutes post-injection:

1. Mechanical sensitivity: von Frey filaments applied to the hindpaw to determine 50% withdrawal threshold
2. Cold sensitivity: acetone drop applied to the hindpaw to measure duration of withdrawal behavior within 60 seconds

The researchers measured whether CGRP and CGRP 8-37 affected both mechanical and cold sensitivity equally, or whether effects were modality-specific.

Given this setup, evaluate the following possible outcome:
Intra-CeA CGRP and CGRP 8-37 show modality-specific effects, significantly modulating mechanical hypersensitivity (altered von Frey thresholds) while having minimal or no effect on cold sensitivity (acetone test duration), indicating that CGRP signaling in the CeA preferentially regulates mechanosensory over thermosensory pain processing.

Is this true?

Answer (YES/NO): NO